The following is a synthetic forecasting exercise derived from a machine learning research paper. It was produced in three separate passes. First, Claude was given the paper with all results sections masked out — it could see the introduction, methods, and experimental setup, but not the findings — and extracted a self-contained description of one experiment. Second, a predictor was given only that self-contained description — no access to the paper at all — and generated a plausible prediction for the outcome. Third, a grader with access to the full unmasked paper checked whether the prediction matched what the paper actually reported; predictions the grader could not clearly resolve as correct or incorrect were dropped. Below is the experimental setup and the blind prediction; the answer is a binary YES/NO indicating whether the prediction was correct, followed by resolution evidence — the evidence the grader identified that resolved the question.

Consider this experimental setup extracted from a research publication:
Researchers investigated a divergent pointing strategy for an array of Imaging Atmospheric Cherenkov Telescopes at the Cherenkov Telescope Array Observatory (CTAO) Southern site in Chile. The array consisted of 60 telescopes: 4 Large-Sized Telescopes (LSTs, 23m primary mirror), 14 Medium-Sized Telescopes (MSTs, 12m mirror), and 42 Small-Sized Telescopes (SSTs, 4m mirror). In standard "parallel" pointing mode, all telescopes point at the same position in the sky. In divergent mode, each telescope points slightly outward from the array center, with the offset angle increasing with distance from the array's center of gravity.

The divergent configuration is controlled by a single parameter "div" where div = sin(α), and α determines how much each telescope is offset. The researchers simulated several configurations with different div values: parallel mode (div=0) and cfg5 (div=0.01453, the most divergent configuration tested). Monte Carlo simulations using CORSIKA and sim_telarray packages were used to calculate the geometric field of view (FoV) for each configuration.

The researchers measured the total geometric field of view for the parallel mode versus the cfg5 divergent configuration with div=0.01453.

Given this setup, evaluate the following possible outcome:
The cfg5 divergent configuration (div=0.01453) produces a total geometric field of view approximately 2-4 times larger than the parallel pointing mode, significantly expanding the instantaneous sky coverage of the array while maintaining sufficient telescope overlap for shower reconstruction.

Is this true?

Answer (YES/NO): NO